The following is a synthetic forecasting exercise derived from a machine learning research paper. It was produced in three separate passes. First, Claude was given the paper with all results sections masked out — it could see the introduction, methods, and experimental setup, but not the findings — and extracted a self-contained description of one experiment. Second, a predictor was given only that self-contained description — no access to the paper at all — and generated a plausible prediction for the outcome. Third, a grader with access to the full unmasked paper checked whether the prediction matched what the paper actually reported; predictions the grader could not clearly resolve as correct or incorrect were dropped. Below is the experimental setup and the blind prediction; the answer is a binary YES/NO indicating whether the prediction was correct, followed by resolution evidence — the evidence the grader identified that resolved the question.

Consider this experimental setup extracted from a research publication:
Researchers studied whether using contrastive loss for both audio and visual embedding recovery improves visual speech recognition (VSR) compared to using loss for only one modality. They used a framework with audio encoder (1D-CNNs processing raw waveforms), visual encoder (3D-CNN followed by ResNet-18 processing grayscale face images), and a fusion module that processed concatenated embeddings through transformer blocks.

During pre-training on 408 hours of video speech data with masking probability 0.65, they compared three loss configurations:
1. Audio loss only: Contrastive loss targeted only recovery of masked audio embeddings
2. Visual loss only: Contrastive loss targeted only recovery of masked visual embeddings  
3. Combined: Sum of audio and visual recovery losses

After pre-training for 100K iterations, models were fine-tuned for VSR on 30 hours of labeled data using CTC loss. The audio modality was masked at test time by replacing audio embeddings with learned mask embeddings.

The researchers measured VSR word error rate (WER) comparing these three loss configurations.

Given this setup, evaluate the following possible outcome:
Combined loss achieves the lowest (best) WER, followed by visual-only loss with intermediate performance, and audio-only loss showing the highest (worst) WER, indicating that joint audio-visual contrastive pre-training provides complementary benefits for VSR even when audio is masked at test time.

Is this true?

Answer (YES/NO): NO